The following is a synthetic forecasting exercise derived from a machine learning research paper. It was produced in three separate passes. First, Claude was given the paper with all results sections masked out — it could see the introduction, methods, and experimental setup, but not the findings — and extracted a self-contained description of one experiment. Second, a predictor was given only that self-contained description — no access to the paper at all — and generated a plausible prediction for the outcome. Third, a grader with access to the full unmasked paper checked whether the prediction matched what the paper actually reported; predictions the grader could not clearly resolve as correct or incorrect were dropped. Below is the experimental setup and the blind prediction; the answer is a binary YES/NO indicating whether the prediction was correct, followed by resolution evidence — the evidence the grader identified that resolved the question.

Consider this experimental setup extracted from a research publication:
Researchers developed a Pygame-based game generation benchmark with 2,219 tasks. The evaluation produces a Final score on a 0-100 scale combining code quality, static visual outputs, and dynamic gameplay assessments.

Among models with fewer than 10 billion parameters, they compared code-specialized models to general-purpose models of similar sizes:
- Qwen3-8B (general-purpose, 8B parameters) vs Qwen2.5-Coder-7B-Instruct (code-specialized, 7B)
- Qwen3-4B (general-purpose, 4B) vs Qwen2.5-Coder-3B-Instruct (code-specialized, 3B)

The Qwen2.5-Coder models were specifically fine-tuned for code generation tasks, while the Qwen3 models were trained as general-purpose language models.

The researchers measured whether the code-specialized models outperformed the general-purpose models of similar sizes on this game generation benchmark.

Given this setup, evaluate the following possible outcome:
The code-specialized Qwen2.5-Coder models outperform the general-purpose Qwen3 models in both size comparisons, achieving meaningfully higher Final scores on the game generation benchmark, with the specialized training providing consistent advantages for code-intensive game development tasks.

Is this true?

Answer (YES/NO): NO